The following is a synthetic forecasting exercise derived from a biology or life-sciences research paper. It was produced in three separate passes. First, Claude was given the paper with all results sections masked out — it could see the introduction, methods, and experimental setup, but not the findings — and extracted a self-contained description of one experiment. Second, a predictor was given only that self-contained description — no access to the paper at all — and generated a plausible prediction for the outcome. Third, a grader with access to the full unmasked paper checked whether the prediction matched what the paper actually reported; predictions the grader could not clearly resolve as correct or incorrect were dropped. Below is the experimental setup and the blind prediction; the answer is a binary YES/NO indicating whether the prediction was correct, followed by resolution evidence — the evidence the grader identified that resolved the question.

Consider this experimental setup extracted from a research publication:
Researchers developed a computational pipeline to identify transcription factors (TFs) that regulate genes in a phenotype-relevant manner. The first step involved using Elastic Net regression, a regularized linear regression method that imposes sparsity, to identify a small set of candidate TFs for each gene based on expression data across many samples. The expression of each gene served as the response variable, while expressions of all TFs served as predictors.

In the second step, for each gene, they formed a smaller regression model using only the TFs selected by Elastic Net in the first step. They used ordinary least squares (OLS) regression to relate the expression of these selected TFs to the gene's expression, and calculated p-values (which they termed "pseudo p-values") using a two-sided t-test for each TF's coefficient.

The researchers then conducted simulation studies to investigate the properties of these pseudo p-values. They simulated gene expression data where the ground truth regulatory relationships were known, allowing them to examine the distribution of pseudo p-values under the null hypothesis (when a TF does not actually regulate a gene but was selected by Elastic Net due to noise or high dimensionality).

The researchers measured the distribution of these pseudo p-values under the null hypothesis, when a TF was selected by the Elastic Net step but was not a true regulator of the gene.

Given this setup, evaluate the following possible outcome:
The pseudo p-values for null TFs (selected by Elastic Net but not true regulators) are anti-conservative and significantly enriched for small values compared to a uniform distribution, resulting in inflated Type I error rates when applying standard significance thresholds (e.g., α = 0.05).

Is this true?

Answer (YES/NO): YES